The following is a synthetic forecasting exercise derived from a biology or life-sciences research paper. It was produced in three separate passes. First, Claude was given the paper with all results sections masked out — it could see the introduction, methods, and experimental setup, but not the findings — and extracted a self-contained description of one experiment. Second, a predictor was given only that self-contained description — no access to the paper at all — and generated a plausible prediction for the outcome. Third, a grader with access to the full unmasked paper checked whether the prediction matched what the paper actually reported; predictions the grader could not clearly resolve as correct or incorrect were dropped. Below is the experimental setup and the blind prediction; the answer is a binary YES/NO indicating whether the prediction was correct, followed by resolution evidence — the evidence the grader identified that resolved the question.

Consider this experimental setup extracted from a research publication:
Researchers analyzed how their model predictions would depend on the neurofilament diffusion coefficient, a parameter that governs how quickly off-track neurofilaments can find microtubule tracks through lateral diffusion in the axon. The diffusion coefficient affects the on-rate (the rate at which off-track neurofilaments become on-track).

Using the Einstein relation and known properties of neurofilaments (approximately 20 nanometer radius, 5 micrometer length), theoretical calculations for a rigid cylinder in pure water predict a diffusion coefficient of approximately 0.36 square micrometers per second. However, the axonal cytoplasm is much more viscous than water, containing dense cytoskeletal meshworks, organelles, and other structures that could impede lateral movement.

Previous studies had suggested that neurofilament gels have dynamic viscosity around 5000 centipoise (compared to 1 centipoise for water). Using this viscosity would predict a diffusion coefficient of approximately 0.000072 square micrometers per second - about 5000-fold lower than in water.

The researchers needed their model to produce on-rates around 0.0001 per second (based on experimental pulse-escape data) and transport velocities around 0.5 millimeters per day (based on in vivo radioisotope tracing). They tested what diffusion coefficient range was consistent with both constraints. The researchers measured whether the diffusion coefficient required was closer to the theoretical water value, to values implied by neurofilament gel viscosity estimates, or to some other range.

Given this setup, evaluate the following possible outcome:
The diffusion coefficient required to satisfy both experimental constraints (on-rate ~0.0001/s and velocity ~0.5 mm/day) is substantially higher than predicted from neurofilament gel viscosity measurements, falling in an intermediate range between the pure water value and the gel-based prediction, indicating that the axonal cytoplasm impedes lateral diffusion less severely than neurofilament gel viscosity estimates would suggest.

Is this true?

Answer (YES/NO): NO